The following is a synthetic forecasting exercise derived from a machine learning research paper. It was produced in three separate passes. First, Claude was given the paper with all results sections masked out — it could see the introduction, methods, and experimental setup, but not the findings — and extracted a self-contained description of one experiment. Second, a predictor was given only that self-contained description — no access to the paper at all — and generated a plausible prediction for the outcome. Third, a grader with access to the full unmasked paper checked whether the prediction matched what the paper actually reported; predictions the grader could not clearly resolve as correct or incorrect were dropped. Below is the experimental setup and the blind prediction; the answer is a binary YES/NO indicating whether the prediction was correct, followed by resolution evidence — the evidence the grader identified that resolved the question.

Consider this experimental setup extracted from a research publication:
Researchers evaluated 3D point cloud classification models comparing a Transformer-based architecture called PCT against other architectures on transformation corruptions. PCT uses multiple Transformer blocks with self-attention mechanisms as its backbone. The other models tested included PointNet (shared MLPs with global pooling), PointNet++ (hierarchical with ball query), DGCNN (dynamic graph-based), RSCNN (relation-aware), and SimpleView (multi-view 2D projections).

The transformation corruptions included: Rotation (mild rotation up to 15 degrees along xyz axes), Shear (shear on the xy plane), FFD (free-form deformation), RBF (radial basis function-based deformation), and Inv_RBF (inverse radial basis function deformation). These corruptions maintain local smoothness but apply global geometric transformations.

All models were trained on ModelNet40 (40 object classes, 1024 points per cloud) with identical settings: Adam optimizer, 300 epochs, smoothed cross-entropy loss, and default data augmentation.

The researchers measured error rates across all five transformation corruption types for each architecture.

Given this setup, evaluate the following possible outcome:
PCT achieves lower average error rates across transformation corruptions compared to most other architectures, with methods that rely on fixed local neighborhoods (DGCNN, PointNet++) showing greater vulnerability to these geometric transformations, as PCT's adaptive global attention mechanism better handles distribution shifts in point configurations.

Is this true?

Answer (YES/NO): NO